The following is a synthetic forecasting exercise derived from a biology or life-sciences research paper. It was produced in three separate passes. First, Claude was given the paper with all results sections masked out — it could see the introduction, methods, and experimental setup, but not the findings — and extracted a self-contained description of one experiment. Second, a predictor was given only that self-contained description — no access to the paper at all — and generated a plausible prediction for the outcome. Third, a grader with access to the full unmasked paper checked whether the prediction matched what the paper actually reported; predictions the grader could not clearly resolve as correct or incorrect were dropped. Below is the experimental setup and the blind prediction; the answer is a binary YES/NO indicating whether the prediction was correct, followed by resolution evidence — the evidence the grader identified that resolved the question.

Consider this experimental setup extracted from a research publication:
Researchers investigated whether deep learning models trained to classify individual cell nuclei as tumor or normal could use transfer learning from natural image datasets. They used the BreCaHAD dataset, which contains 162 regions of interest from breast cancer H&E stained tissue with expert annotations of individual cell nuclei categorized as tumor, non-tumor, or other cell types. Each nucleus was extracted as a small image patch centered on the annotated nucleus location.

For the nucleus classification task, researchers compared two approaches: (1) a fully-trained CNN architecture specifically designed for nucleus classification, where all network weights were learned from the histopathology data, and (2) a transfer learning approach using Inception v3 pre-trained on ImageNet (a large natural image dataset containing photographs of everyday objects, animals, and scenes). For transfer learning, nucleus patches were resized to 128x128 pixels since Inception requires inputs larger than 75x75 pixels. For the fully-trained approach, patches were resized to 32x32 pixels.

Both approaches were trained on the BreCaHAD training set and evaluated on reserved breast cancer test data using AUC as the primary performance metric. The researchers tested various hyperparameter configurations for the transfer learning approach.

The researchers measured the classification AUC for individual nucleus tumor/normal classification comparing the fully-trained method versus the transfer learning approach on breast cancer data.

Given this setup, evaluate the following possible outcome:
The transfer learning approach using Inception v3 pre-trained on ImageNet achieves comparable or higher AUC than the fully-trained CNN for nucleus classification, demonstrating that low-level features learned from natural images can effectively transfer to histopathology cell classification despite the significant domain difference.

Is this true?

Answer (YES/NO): NO